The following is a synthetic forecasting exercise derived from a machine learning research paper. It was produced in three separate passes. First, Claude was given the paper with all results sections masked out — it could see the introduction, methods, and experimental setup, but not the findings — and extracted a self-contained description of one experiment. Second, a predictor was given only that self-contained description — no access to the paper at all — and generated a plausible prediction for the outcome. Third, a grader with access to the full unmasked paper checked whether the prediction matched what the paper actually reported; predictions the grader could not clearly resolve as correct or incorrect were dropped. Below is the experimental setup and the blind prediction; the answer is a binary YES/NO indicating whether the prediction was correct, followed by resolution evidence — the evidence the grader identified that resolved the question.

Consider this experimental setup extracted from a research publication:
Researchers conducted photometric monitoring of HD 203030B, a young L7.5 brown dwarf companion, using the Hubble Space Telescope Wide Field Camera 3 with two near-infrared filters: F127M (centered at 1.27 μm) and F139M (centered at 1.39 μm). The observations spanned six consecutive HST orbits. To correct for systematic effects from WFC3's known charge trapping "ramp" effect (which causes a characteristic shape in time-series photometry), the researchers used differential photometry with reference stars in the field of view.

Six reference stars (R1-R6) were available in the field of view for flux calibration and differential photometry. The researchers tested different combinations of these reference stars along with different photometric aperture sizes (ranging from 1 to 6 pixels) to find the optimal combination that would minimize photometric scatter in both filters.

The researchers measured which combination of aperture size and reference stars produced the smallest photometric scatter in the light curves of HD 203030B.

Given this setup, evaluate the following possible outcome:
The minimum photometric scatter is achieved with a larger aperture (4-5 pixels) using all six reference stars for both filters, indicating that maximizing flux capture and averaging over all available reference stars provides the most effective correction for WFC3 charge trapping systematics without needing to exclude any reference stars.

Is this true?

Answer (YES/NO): NO